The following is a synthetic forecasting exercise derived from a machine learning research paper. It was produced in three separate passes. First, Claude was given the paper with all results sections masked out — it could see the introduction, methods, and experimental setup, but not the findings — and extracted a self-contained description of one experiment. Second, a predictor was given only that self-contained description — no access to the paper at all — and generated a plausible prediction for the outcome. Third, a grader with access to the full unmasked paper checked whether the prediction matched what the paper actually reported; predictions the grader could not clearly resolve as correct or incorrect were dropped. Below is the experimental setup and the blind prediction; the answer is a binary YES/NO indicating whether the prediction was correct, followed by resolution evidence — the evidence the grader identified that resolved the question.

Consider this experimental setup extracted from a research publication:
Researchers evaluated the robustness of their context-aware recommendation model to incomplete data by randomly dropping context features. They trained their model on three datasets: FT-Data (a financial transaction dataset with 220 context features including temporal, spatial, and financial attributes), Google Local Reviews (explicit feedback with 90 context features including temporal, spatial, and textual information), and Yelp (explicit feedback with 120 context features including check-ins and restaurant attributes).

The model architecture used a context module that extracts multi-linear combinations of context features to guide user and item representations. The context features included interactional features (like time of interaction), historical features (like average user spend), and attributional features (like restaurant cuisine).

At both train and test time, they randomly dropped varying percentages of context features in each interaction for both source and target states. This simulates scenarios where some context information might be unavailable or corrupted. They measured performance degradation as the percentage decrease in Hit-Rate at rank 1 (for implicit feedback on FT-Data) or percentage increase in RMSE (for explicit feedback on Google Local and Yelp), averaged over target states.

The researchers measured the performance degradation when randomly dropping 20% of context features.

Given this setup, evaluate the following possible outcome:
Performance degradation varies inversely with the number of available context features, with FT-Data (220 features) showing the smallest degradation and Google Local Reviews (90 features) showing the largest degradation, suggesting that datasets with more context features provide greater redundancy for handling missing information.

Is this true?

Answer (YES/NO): YES